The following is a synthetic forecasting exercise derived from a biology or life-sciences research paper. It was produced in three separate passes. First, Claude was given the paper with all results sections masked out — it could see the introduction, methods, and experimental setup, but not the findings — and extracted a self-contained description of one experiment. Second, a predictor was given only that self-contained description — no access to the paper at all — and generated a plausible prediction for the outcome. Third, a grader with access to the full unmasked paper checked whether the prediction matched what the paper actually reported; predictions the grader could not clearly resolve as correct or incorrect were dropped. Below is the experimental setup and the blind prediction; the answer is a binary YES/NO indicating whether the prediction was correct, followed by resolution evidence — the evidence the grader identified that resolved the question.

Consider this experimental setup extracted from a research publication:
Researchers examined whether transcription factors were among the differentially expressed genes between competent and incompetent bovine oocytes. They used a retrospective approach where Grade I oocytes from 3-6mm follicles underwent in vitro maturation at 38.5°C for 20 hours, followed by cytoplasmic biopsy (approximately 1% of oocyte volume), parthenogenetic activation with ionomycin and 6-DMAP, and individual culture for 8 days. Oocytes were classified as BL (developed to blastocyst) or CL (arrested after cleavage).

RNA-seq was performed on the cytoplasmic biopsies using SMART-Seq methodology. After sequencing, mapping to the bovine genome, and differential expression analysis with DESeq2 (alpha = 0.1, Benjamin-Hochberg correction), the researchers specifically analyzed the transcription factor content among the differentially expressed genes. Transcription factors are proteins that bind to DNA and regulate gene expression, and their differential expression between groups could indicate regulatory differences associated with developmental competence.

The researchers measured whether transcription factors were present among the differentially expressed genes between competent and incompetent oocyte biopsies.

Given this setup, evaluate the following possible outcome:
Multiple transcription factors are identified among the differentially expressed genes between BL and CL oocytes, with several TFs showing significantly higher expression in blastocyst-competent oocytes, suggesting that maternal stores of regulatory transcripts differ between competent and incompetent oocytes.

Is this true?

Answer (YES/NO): YES